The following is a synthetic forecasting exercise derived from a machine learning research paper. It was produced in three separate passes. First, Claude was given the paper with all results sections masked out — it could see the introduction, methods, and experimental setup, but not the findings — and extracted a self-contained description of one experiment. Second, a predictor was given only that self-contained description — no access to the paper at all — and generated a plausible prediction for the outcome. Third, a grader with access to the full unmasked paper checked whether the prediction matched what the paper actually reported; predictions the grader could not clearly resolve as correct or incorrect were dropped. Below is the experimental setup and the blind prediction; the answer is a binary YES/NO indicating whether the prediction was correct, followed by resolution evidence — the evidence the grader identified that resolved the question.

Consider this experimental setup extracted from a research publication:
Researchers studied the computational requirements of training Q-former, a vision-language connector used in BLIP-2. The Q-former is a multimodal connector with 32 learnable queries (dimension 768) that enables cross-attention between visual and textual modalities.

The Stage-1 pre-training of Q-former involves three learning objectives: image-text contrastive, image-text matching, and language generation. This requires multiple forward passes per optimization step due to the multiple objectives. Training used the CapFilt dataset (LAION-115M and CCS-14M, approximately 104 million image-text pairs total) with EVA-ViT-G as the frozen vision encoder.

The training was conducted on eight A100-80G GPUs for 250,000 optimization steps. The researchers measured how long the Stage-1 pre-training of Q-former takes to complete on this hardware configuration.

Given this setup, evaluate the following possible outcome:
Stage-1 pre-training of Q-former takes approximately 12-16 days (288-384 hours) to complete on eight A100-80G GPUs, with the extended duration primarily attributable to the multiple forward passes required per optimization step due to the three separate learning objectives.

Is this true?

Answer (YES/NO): NO